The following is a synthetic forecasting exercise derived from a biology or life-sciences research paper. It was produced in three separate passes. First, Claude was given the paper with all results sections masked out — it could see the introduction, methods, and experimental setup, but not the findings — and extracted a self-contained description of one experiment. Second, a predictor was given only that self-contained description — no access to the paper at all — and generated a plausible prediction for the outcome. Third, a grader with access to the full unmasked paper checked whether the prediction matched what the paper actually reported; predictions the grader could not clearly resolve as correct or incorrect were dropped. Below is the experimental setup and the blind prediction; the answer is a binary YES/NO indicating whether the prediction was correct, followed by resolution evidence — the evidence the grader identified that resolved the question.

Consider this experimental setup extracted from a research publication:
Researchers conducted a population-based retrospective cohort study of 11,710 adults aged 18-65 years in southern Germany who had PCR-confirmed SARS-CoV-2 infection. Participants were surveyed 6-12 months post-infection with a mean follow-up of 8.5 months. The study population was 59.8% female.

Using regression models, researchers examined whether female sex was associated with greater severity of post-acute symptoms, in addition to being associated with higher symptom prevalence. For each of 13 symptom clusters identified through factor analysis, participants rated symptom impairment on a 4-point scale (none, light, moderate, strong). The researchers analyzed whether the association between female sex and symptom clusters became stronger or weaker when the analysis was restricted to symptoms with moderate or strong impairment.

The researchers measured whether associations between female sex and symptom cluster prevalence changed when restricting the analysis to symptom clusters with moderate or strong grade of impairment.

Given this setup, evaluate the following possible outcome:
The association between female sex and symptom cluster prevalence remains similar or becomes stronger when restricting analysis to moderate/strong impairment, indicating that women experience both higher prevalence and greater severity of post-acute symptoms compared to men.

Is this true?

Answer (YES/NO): YES